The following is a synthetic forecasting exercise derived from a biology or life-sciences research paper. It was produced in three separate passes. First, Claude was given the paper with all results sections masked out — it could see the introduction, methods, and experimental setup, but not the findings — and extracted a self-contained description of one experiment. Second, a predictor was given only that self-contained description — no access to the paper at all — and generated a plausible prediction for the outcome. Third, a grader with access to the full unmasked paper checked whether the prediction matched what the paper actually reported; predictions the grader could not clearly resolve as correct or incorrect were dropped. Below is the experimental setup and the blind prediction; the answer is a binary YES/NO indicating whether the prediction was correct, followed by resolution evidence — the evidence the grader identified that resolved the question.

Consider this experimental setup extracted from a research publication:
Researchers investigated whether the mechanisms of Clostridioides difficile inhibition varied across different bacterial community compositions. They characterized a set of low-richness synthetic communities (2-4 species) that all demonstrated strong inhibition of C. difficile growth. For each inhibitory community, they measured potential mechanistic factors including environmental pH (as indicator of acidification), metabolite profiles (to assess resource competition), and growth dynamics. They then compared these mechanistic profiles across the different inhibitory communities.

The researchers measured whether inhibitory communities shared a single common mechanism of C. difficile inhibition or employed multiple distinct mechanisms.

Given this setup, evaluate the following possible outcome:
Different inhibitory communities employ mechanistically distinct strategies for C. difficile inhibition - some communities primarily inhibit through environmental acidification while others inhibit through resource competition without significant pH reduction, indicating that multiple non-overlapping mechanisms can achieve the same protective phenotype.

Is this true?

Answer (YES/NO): YES